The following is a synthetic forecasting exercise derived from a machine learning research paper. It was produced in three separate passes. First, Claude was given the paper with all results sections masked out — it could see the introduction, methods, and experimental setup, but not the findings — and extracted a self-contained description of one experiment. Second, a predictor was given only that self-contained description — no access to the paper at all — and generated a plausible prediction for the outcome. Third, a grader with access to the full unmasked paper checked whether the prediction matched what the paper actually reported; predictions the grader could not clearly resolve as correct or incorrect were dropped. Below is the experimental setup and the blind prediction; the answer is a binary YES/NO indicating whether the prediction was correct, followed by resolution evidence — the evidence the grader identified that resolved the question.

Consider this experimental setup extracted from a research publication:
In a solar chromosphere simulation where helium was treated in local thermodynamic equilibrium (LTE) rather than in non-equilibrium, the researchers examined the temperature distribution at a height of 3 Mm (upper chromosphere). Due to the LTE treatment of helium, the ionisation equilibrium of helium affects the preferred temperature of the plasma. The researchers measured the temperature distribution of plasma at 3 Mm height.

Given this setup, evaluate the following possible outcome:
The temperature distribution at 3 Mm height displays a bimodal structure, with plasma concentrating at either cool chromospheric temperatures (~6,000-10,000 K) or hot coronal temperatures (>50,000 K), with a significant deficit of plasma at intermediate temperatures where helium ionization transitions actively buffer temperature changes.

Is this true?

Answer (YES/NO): NO